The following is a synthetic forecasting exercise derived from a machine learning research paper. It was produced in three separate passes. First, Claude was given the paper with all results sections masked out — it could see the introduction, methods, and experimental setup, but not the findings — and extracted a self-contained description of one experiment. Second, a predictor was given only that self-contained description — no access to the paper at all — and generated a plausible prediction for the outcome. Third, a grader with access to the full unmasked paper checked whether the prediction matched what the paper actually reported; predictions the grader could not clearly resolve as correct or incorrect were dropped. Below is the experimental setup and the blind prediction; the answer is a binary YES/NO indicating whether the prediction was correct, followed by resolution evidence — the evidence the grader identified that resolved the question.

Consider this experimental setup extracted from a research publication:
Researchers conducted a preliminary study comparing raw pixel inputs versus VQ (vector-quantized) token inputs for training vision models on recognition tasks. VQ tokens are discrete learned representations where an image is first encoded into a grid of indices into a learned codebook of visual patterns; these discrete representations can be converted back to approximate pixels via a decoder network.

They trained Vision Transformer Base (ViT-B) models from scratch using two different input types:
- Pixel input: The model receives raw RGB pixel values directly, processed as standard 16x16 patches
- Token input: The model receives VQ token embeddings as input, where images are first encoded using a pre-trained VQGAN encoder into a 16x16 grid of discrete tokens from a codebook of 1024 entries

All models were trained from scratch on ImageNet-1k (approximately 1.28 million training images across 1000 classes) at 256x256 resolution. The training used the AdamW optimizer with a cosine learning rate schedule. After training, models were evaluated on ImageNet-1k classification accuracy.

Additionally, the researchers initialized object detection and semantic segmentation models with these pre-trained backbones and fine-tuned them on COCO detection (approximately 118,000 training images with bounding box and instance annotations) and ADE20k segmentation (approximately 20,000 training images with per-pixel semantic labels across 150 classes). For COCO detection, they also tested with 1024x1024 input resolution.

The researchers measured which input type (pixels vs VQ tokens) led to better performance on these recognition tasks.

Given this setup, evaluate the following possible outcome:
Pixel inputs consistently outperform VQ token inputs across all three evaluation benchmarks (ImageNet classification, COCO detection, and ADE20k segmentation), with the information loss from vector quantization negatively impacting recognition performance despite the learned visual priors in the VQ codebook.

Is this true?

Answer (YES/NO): YES